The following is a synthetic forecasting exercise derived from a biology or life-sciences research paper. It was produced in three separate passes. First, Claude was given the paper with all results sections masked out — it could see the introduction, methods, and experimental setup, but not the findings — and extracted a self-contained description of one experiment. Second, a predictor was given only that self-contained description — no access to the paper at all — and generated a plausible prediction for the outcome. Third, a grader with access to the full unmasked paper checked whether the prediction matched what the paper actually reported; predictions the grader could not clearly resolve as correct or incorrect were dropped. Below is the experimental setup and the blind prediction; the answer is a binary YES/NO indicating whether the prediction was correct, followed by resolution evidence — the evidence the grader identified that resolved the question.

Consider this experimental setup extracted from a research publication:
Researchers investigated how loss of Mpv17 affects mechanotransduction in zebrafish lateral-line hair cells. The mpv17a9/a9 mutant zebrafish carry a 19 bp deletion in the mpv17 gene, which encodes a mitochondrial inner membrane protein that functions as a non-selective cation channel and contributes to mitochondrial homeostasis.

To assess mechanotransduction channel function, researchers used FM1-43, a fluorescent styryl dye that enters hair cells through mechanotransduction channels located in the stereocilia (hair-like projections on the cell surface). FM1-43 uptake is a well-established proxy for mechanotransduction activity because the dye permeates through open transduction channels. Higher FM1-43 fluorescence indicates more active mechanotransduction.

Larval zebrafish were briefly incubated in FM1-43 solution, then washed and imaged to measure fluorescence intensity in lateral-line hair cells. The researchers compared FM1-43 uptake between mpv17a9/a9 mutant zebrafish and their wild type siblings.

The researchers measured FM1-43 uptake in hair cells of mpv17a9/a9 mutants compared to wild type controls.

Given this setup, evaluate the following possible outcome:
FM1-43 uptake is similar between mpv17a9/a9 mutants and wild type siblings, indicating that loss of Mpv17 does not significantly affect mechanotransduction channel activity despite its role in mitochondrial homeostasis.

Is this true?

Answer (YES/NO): NO